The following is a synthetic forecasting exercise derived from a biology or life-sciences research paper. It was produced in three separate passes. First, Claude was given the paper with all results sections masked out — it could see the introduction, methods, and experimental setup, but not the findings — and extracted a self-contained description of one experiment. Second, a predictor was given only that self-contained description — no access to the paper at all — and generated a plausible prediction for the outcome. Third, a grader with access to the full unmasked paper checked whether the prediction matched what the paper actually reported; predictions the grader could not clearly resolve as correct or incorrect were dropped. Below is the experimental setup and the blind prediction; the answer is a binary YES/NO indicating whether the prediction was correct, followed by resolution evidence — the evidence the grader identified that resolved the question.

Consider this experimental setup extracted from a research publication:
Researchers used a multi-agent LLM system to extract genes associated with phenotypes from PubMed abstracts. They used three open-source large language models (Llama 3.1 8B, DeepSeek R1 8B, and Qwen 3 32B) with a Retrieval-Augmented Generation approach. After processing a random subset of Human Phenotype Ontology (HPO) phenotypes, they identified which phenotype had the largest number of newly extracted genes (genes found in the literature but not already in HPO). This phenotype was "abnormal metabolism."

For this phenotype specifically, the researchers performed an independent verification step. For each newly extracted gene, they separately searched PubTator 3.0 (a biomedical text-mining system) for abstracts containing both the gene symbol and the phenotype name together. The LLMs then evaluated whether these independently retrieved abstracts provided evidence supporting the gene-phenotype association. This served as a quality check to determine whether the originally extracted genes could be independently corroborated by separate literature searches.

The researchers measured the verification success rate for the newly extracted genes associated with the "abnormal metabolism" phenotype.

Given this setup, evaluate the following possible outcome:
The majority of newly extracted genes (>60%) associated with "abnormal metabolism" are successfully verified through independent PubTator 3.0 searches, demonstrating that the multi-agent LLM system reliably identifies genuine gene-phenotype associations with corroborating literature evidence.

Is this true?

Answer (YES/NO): YES